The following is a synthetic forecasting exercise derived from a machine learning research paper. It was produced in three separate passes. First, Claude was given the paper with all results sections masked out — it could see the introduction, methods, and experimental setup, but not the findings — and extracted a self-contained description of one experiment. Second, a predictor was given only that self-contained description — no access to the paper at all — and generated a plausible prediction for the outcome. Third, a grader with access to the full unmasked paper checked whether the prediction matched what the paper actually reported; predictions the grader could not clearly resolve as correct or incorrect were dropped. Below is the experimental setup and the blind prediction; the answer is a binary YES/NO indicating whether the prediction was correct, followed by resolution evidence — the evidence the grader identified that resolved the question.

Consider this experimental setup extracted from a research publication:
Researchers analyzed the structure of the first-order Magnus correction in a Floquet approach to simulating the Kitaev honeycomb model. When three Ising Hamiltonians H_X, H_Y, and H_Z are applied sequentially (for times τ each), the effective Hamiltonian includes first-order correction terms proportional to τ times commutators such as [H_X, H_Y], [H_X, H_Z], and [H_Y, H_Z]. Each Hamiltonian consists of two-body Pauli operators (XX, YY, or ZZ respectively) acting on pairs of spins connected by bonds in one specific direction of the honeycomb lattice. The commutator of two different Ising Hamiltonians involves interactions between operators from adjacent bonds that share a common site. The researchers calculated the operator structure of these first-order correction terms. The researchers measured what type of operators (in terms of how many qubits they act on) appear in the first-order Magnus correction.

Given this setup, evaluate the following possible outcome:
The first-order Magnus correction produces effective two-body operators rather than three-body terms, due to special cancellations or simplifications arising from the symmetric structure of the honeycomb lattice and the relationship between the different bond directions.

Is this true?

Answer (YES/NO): NO